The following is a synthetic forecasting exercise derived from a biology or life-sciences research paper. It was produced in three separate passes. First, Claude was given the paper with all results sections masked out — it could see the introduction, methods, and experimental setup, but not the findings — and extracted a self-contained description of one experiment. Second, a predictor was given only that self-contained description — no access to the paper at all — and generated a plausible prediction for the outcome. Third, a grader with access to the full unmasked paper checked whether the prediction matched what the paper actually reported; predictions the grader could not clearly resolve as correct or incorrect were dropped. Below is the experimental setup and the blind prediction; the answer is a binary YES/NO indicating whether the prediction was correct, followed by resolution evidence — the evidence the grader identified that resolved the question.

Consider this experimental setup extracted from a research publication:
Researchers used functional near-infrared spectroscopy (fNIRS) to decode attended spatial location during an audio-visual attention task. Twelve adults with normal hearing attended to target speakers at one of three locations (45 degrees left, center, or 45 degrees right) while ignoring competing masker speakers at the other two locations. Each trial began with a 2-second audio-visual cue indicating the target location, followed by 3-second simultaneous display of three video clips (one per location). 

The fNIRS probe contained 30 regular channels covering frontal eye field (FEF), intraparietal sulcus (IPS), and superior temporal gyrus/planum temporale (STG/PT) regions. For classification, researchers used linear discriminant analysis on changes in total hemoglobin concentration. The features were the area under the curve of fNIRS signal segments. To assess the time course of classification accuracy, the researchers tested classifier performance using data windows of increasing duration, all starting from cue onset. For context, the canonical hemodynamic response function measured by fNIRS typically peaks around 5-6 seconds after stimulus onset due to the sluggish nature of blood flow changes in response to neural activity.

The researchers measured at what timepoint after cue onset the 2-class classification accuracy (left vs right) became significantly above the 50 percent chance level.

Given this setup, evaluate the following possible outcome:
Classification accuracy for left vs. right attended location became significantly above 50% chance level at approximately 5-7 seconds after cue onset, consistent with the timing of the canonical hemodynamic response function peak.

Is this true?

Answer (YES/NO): NO